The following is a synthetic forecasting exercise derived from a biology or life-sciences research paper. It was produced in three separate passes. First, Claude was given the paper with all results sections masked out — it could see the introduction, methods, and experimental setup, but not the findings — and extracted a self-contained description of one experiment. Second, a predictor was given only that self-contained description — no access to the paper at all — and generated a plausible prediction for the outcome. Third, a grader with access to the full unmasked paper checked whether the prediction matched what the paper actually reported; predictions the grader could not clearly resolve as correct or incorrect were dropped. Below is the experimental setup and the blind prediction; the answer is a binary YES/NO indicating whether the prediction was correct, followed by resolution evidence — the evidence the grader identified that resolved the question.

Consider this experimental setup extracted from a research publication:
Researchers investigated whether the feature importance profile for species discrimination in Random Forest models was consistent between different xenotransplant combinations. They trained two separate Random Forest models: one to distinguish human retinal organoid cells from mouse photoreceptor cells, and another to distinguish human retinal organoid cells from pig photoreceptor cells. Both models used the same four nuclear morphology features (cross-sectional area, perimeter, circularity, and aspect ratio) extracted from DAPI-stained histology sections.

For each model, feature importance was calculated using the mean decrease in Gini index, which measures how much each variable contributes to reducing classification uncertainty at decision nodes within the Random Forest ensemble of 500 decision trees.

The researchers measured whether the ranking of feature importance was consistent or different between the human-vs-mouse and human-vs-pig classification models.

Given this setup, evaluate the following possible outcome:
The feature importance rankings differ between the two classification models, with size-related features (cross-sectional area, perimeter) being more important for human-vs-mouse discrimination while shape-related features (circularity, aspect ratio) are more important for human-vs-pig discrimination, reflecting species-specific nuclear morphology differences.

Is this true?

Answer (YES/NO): YES